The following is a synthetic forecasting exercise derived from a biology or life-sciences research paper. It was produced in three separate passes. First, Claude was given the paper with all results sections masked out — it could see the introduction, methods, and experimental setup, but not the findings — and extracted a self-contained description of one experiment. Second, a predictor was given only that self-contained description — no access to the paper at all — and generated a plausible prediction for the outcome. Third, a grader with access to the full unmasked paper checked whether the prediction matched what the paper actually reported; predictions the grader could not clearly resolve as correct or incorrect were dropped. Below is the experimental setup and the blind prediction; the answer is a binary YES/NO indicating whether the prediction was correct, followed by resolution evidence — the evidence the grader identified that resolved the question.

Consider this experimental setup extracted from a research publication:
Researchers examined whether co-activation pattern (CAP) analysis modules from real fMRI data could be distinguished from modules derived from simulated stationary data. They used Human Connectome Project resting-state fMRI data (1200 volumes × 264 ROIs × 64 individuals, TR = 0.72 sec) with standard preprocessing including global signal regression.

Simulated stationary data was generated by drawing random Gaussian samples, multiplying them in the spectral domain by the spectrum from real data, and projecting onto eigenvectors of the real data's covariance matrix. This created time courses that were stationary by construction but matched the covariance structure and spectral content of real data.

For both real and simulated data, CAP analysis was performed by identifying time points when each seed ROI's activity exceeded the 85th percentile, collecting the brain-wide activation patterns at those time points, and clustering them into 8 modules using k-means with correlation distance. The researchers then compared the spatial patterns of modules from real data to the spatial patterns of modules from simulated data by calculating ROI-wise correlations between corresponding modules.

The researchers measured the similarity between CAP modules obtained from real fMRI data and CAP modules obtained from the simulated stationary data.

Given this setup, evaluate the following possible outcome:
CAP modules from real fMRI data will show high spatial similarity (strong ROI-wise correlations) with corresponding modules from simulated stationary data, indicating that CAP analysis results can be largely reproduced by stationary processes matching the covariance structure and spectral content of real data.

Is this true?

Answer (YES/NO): YES